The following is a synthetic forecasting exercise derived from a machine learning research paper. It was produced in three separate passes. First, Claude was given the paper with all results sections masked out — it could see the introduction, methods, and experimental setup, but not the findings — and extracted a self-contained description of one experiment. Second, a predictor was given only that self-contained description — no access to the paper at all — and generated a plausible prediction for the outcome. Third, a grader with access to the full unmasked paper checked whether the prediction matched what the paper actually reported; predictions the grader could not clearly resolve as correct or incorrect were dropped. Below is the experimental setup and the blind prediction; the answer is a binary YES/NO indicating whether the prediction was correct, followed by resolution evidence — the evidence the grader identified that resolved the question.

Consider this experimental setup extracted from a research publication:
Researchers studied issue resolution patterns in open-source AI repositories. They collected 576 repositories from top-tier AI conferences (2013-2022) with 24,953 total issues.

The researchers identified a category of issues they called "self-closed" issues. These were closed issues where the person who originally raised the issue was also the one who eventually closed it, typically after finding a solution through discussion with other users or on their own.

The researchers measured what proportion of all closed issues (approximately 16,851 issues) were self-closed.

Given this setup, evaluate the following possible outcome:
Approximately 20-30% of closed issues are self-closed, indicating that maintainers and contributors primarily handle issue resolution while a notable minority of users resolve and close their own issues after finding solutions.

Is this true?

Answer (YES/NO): NO